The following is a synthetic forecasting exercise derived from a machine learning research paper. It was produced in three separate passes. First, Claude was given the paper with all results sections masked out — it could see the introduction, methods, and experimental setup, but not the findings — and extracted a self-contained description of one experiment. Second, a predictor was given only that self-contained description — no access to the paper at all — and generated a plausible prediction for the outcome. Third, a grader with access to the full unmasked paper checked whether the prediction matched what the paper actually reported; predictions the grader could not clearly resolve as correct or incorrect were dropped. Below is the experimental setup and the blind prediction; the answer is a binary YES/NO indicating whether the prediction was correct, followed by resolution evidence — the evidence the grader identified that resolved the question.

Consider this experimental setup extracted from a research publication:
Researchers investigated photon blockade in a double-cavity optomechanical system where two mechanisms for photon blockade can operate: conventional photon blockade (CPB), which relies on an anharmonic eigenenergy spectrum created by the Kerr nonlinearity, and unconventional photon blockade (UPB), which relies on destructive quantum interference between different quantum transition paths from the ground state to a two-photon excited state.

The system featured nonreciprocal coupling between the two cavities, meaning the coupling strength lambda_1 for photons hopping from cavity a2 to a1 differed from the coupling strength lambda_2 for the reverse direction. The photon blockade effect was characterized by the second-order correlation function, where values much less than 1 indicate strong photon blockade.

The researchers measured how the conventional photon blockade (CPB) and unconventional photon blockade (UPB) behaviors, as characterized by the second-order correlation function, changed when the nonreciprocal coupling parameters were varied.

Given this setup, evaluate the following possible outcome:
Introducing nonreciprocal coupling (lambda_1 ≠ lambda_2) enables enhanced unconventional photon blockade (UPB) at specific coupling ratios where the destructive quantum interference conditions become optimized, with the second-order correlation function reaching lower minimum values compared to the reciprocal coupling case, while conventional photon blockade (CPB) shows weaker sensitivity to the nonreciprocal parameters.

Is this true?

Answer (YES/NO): NO